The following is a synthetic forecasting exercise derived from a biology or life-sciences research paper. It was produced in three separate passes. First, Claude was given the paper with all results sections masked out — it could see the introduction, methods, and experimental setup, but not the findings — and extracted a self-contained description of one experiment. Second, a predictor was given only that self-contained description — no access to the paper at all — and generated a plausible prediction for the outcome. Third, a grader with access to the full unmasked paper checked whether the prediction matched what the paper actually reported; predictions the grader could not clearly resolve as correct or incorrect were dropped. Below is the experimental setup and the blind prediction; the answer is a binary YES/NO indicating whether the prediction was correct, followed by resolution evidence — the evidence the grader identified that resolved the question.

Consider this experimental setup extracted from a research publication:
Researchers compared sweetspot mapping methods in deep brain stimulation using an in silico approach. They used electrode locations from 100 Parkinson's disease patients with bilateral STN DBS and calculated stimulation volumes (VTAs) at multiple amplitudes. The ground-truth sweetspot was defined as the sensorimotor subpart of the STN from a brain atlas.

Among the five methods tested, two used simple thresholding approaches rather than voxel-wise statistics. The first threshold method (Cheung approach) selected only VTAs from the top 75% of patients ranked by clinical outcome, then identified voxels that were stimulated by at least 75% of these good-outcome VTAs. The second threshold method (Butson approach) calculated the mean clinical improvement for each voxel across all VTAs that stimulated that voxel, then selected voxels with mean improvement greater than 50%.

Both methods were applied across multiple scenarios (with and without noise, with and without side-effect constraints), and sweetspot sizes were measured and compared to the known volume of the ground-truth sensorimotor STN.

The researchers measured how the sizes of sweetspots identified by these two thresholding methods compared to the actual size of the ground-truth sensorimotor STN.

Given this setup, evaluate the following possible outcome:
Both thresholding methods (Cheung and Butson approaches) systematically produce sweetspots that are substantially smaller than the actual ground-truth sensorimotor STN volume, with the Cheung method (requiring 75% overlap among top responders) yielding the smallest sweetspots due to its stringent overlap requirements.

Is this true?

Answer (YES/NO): NO